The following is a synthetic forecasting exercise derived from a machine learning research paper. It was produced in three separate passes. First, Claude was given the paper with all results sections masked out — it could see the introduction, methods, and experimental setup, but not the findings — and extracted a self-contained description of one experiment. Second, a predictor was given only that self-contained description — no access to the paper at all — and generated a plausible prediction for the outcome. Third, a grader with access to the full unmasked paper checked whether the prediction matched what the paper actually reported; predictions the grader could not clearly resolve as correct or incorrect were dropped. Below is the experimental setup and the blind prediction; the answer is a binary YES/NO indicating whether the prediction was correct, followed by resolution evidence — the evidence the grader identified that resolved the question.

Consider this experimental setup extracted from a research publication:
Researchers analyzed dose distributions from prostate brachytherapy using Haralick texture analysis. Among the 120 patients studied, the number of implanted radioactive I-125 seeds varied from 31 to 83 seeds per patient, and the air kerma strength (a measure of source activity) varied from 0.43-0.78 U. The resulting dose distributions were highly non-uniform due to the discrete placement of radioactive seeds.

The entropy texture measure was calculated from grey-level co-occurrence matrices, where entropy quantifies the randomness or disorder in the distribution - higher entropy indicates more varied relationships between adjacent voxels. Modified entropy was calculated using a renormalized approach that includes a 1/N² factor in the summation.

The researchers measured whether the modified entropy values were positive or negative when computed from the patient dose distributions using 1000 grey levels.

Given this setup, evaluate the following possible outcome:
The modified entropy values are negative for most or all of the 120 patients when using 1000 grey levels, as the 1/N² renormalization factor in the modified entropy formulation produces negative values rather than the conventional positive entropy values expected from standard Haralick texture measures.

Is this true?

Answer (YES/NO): YES